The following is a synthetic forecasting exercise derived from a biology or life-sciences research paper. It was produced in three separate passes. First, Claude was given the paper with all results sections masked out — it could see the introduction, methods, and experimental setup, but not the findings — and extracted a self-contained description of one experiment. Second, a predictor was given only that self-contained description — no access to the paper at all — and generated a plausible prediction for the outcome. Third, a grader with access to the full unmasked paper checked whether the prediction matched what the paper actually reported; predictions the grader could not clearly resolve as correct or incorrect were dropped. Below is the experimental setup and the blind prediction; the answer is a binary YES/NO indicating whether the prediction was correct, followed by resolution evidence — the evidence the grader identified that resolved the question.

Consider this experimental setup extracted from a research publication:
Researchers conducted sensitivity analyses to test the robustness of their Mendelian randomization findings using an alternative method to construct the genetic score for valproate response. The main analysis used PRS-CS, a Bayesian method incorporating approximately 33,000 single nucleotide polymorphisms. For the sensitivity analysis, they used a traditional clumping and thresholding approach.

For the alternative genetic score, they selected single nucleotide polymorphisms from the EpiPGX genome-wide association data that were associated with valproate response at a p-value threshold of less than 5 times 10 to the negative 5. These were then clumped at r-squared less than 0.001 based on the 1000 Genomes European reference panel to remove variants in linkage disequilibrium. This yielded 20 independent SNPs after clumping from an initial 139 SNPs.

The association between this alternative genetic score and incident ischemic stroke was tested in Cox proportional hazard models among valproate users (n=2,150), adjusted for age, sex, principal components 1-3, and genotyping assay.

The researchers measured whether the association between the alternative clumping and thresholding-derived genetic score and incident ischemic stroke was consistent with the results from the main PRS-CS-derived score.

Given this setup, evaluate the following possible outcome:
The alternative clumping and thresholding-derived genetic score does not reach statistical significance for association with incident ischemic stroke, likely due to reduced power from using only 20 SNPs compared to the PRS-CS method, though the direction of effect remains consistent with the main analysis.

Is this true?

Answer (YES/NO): NO